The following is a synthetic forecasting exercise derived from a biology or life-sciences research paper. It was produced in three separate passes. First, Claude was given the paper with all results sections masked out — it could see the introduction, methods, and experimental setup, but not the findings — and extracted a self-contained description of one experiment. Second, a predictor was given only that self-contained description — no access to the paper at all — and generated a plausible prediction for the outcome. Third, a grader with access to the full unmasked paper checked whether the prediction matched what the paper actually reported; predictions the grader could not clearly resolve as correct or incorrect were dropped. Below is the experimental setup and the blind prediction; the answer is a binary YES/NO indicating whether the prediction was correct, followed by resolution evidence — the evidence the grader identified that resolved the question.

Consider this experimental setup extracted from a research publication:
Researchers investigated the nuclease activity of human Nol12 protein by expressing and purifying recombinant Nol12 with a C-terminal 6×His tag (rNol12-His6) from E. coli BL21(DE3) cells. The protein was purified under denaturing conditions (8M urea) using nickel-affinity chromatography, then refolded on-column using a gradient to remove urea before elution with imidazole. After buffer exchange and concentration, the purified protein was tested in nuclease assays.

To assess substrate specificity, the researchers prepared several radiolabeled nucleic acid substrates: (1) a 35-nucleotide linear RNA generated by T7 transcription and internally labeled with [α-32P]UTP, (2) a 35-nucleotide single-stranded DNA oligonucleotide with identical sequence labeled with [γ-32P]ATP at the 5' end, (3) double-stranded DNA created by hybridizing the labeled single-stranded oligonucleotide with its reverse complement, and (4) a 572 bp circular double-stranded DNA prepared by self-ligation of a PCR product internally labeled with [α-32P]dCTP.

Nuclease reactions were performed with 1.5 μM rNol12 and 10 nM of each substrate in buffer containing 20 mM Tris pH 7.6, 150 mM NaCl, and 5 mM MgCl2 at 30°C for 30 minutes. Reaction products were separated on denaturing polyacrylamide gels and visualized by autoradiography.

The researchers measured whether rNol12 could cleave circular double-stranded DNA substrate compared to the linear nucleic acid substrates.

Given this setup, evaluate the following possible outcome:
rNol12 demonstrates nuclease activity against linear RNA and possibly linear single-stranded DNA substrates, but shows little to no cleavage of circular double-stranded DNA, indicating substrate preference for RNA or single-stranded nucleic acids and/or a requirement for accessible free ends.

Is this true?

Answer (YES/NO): NO